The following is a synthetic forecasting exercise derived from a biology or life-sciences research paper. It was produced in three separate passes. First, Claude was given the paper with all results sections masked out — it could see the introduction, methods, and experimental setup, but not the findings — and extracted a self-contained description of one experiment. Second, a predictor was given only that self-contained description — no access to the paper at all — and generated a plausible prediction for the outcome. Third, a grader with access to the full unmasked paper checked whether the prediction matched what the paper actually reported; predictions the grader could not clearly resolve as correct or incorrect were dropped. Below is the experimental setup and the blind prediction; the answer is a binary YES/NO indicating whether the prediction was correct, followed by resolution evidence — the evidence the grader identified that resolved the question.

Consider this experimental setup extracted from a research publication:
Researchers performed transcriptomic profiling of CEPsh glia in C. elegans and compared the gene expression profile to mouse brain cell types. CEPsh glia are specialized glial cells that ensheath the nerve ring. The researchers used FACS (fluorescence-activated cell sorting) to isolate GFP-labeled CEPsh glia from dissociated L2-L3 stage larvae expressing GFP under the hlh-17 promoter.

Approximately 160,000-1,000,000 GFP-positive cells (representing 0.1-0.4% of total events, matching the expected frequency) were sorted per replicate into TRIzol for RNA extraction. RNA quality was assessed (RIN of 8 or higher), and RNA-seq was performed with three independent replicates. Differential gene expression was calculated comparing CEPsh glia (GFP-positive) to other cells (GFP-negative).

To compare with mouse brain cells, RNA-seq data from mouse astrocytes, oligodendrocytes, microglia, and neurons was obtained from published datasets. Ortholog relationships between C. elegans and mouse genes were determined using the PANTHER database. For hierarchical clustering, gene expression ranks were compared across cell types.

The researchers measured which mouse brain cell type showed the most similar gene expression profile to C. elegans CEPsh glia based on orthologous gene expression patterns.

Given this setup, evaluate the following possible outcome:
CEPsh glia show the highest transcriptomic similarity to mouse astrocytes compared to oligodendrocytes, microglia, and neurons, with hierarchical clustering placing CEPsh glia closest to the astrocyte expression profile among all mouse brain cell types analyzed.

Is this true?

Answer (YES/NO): NO